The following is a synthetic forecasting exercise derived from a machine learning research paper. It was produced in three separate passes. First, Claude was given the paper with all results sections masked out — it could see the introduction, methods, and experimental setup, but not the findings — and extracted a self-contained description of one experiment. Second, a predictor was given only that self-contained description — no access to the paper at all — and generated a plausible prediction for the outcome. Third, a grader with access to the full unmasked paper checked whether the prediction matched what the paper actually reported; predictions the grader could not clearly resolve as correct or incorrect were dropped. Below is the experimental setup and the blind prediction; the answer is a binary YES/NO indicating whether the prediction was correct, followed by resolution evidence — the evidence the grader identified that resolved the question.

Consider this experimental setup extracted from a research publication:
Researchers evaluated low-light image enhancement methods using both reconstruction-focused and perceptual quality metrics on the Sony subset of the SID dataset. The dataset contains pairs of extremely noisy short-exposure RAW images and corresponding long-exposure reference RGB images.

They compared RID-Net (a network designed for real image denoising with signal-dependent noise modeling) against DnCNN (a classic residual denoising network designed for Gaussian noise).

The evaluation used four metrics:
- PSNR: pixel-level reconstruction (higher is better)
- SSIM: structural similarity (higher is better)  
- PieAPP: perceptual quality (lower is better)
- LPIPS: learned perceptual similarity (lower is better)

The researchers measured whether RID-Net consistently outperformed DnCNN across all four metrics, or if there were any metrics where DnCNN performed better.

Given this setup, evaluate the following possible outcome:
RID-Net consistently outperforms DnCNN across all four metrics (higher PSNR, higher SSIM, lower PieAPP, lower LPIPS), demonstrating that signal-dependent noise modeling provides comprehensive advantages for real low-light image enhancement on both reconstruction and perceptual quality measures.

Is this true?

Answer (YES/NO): YES